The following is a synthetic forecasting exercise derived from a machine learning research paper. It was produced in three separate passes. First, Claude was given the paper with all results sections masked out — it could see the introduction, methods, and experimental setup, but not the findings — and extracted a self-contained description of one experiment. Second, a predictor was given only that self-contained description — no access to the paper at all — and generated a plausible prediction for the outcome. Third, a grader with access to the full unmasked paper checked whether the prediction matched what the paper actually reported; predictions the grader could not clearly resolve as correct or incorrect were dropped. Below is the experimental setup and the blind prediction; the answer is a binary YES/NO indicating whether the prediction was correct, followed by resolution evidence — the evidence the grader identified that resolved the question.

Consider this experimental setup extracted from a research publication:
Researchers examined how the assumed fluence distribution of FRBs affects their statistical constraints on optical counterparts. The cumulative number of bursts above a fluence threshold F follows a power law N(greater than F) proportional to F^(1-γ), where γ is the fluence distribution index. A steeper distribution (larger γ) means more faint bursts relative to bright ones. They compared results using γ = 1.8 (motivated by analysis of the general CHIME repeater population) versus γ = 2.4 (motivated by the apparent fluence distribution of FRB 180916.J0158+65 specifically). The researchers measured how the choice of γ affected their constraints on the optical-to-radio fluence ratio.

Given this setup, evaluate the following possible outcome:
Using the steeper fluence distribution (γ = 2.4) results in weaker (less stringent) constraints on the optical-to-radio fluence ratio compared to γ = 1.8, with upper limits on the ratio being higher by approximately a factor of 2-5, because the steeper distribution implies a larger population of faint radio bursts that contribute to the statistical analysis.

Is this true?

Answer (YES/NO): NO